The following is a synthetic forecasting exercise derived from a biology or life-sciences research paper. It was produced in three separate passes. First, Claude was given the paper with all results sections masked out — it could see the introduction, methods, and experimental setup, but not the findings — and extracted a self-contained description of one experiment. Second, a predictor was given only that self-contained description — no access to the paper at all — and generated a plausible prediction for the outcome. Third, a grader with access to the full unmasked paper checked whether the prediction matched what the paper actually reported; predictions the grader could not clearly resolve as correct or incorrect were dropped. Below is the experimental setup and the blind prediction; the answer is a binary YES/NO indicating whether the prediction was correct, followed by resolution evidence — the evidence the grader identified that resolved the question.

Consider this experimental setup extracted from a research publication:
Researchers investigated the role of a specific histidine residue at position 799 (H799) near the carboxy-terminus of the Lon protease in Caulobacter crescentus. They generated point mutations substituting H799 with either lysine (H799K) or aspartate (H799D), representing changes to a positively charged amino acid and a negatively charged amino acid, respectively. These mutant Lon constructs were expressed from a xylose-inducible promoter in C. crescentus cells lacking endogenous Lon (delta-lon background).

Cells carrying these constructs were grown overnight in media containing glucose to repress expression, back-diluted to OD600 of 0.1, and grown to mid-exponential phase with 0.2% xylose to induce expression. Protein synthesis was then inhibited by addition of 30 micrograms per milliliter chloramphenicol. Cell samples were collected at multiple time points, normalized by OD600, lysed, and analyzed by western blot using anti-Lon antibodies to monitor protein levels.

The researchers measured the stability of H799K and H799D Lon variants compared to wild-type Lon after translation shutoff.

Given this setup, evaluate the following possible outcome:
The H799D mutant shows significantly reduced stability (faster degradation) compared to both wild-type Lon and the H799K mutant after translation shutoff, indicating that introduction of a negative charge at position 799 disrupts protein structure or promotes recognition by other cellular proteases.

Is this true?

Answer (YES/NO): NO